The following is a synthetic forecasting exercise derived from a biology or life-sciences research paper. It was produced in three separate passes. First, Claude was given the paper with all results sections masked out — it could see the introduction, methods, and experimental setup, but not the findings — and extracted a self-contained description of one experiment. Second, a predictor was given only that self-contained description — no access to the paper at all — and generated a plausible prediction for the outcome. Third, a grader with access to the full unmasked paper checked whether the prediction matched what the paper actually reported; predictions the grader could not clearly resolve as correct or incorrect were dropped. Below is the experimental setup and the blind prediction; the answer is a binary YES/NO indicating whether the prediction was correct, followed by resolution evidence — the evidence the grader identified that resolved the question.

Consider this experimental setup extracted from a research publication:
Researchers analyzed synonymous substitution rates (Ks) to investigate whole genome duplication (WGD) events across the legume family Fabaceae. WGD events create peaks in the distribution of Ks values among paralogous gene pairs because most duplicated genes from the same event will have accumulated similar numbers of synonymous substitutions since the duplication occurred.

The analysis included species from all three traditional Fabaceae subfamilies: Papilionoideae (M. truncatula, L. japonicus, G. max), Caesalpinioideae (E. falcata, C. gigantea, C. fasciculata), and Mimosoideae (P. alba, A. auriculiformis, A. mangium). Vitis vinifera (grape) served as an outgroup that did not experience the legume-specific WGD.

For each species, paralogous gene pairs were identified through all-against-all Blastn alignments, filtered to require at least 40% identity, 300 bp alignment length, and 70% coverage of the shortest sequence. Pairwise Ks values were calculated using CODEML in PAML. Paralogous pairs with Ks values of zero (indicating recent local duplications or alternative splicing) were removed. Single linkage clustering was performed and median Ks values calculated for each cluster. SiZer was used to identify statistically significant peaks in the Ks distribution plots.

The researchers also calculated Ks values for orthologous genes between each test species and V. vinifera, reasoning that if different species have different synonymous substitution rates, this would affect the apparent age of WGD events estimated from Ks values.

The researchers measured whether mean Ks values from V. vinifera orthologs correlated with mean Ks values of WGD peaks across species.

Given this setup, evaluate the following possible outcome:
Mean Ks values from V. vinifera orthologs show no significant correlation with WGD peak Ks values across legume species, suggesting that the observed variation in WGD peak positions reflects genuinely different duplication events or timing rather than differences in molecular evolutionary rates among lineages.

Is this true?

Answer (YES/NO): NO